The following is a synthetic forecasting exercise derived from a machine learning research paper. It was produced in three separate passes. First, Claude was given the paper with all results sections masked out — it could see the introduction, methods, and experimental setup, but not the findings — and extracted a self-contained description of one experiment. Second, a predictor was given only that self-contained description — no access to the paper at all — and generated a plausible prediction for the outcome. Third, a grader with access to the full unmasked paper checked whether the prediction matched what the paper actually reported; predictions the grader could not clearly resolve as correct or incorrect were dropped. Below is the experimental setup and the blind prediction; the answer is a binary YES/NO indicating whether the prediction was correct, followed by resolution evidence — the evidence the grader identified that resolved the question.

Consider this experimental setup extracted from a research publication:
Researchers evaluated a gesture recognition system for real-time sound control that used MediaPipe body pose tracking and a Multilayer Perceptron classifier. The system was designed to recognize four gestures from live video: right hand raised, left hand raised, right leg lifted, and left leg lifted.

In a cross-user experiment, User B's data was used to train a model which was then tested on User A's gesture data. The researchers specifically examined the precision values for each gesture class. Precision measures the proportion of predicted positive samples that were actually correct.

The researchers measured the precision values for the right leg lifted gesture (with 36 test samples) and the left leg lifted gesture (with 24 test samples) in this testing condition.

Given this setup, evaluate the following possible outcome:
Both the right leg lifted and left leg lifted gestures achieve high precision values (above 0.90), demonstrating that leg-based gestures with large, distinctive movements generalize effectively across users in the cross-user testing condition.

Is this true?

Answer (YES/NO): NO